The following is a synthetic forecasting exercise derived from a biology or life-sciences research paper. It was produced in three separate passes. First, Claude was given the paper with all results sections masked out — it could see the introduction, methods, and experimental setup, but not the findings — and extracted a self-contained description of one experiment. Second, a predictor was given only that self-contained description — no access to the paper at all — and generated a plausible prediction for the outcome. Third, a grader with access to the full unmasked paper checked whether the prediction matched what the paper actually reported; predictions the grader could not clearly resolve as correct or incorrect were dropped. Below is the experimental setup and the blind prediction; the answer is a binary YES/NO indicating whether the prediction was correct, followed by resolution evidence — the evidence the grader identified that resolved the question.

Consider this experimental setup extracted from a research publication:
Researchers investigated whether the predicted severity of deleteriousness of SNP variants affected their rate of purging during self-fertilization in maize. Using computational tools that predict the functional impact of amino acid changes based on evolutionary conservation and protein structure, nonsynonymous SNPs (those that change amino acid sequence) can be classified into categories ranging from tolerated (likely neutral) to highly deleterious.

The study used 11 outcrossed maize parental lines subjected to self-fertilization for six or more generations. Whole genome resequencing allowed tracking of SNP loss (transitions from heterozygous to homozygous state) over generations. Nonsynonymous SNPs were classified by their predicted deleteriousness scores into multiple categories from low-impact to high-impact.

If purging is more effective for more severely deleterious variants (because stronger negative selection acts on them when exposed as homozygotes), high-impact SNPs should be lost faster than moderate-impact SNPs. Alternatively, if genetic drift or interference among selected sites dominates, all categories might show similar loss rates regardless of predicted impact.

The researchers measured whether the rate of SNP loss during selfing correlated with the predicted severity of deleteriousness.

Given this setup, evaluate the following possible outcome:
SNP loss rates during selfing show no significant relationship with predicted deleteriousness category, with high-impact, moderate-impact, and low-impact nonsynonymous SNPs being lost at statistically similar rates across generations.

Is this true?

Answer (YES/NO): NO